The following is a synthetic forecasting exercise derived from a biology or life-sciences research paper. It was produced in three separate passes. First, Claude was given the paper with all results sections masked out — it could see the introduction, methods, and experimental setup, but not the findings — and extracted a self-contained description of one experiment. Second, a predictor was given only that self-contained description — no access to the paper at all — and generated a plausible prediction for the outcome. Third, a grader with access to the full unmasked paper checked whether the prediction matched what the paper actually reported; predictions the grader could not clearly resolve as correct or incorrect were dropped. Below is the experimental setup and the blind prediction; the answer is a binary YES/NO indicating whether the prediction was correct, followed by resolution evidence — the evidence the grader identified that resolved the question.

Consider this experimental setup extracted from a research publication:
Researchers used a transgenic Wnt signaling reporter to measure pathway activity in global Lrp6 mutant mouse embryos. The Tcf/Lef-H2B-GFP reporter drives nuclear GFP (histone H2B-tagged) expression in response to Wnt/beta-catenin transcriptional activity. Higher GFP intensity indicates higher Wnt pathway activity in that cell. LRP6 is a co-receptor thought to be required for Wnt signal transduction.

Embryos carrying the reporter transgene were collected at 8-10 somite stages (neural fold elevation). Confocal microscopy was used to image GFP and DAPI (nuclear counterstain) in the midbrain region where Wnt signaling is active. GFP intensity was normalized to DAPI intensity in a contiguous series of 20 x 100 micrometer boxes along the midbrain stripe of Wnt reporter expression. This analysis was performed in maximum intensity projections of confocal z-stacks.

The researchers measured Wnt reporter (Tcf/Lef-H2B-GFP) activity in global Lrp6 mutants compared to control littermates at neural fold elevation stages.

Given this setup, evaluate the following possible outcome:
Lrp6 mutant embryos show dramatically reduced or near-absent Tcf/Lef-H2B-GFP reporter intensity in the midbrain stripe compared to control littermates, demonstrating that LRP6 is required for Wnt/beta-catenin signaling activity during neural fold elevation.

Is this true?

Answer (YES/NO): NO